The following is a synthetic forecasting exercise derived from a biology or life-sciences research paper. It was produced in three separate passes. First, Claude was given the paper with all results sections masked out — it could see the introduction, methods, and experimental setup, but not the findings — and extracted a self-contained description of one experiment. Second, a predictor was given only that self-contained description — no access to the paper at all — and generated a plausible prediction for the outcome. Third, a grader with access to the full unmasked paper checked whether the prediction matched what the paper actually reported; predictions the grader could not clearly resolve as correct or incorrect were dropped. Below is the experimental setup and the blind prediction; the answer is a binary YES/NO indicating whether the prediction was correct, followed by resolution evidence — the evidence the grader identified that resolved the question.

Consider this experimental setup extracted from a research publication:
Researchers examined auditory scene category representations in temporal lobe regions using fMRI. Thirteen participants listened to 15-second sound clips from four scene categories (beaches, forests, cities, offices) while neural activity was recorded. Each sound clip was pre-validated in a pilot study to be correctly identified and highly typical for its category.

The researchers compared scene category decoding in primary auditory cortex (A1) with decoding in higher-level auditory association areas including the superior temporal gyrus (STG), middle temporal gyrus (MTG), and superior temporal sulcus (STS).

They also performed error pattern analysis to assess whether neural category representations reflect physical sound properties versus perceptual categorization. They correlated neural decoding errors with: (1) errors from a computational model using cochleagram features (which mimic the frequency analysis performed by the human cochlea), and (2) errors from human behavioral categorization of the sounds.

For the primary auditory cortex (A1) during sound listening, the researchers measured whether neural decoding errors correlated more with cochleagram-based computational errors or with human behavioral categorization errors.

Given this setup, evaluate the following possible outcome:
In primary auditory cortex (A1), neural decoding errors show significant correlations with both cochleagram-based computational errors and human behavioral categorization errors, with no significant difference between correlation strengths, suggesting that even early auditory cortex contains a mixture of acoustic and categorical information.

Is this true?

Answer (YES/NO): YES